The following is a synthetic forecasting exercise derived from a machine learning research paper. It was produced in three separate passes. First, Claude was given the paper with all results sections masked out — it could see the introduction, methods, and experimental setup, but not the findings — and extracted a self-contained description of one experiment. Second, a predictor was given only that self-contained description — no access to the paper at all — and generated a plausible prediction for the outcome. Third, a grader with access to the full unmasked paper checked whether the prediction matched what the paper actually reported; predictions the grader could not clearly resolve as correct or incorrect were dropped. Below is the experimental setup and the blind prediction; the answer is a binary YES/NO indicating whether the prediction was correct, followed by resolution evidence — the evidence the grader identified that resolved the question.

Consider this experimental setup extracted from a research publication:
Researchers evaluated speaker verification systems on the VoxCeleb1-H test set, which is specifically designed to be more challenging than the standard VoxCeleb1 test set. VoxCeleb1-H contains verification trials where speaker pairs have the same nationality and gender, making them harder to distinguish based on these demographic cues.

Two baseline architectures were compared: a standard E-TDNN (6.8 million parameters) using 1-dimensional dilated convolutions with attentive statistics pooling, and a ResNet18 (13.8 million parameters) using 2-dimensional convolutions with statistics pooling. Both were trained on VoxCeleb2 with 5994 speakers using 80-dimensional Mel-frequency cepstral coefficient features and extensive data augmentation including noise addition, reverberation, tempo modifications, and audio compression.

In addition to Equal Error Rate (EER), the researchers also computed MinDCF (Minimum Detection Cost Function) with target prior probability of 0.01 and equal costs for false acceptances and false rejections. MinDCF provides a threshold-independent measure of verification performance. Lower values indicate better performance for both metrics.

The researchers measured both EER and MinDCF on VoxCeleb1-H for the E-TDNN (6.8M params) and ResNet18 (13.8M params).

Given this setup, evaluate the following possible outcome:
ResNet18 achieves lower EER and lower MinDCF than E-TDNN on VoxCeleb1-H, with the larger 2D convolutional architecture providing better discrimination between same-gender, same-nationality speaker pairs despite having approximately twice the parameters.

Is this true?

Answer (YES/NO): NO